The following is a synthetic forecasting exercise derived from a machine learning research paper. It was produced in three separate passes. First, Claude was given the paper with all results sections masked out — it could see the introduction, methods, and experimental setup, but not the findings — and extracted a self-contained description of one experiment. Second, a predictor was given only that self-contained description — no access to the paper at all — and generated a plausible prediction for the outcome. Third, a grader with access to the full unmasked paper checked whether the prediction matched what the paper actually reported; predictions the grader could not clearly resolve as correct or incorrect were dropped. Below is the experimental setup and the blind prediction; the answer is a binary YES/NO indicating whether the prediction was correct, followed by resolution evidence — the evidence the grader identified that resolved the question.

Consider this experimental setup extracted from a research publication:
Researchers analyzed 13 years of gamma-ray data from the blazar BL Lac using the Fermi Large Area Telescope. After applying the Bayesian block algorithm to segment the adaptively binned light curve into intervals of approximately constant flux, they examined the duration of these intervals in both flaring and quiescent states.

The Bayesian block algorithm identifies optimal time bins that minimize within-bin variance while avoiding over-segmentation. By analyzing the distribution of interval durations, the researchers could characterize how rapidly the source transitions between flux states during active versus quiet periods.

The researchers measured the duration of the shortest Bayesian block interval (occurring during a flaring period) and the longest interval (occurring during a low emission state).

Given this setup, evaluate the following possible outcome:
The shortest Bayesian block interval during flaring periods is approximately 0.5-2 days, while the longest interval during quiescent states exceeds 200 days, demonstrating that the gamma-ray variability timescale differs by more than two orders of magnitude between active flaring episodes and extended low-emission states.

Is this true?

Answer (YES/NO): NO